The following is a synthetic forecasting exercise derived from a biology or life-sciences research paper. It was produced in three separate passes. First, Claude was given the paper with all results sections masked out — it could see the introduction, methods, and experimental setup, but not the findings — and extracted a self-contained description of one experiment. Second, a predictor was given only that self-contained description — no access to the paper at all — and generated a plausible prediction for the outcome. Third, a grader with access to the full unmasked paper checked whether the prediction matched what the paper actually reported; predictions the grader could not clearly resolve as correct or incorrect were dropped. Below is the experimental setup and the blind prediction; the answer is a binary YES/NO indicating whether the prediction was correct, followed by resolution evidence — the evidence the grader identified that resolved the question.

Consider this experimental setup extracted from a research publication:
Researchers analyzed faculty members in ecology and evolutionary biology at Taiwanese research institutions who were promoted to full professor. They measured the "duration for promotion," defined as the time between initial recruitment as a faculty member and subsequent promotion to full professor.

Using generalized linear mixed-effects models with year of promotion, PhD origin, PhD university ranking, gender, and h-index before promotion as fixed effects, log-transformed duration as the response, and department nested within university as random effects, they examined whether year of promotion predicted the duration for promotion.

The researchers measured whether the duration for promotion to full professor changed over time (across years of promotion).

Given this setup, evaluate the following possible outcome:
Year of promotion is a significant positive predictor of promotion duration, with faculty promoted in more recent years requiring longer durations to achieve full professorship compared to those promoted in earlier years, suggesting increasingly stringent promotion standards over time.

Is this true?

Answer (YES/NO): YES